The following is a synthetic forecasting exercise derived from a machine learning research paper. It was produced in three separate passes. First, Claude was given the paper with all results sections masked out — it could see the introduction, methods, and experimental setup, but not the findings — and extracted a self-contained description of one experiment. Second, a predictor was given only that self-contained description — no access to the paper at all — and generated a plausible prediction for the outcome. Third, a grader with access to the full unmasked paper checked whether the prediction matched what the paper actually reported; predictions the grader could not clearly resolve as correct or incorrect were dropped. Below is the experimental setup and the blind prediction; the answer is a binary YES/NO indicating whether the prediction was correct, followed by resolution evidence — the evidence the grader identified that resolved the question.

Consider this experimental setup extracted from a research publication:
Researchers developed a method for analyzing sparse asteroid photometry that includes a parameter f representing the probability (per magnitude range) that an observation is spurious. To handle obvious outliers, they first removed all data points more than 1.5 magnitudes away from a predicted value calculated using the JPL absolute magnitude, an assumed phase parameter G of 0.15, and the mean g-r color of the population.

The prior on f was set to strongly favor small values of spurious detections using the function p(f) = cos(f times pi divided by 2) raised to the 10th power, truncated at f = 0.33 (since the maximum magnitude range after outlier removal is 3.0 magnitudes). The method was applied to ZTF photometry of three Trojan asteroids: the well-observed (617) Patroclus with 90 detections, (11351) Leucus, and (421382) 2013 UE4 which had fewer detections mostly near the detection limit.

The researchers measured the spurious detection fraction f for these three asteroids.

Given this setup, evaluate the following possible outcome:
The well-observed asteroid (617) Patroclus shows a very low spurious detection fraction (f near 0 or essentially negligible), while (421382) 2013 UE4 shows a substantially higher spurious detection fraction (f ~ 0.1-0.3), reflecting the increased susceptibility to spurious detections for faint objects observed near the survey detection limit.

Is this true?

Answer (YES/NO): NO